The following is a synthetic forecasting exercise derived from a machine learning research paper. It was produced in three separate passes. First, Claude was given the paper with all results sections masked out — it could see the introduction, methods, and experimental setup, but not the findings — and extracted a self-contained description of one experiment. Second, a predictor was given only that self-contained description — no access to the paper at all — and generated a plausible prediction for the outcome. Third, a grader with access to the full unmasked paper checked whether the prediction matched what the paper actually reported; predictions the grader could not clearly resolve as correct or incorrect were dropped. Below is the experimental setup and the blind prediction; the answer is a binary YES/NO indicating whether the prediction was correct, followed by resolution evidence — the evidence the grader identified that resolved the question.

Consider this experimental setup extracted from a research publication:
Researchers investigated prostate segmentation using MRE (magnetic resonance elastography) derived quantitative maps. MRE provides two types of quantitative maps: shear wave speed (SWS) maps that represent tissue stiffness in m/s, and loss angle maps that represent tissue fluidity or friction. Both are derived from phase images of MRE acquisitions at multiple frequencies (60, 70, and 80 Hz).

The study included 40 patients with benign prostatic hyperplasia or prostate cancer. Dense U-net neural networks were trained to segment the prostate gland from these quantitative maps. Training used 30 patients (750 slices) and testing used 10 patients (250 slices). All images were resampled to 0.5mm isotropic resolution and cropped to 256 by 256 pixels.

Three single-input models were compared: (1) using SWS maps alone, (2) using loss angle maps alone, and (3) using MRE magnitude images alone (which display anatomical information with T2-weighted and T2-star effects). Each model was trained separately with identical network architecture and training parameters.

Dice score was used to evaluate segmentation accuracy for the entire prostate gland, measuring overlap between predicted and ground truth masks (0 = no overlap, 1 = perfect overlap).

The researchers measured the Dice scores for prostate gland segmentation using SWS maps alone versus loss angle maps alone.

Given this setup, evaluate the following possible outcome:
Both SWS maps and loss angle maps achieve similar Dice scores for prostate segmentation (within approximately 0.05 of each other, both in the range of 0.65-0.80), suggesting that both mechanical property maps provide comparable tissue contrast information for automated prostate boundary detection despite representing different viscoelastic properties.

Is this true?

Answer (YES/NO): NO